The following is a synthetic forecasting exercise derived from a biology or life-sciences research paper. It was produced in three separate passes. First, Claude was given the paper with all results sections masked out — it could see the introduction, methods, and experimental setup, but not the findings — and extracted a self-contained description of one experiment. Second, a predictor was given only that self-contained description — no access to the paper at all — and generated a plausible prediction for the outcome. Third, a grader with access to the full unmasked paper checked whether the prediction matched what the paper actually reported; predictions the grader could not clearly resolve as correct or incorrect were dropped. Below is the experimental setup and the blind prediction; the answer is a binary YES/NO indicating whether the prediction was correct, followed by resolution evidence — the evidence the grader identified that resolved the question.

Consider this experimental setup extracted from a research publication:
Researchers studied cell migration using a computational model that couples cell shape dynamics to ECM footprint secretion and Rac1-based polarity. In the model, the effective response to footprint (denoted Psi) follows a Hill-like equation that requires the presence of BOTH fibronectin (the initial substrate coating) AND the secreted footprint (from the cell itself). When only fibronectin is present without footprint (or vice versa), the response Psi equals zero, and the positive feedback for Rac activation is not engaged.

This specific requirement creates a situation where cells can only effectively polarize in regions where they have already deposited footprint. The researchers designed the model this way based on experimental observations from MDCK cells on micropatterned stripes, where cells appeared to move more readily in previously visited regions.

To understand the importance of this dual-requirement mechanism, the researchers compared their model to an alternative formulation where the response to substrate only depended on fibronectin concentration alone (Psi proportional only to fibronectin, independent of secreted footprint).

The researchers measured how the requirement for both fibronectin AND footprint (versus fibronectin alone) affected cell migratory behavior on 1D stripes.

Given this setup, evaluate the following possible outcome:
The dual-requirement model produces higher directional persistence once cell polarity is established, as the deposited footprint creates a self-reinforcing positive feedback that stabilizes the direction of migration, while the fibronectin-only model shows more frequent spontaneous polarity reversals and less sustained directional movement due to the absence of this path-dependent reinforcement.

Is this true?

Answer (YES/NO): NO